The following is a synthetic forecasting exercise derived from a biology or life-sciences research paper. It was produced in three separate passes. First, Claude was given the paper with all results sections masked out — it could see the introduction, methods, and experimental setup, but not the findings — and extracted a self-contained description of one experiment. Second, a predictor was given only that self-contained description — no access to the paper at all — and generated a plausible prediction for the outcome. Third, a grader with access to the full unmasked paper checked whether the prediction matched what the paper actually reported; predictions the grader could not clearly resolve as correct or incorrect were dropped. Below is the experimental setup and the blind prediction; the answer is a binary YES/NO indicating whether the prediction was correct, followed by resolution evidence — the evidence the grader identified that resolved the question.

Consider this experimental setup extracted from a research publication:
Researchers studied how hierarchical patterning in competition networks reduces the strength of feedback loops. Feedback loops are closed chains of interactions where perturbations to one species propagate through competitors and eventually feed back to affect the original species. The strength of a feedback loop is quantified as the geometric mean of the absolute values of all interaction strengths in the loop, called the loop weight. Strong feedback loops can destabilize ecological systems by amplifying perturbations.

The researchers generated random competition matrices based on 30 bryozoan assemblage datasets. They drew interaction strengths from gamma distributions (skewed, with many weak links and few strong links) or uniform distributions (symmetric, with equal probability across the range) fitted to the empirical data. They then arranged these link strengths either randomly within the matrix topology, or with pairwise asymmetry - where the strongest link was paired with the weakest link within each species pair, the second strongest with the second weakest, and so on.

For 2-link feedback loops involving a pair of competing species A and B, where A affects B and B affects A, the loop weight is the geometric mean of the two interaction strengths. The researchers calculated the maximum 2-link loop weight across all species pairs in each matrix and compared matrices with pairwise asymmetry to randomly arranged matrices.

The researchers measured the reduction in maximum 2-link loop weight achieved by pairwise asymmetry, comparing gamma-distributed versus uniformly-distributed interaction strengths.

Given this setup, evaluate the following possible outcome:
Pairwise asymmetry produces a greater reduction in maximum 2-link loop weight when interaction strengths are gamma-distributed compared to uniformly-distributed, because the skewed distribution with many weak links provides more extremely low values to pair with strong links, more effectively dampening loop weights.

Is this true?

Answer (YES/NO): YES